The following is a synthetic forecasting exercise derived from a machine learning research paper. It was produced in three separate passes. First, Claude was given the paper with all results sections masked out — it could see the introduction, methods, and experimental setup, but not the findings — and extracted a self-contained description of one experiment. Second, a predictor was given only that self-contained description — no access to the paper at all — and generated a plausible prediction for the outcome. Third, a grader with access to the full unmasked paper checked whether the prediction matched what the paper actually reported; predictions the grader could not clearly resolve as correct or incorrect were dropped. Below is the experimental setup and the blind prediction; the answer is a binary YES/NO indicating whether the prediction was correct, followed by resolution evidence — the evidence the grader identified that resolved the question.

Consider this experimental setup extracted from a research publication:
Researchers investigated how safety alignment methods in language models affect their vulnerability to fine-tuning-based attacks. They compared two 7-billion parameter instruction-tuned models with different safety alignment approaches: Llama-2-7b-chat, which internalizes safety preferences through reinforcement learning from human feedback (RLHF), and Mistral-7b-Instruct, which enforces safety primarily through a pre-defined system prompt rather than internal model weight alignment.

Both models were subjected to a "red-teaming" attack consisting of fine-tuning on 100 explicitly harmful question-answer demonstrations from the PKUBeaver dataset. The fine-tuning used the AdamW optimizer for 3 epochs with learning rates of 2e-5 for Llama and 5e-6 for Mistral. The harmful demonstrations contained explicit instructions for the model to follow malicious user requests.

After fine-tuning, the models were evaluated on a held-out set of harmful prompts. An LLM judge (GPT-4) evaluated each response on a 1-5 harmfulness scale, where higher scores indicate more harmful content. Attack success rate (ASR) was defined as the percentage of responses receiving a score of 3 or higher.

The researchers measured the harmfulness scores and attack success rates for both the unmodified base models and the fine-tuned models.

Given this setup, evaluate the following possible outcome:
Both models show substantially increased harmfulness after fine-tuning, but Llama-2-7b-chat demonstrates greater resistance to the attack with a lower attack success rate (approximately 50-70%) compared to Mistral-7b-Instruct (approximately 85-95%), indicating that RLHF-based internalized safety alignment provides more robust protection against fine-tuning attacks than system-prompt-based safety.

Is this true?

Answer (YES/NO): NO